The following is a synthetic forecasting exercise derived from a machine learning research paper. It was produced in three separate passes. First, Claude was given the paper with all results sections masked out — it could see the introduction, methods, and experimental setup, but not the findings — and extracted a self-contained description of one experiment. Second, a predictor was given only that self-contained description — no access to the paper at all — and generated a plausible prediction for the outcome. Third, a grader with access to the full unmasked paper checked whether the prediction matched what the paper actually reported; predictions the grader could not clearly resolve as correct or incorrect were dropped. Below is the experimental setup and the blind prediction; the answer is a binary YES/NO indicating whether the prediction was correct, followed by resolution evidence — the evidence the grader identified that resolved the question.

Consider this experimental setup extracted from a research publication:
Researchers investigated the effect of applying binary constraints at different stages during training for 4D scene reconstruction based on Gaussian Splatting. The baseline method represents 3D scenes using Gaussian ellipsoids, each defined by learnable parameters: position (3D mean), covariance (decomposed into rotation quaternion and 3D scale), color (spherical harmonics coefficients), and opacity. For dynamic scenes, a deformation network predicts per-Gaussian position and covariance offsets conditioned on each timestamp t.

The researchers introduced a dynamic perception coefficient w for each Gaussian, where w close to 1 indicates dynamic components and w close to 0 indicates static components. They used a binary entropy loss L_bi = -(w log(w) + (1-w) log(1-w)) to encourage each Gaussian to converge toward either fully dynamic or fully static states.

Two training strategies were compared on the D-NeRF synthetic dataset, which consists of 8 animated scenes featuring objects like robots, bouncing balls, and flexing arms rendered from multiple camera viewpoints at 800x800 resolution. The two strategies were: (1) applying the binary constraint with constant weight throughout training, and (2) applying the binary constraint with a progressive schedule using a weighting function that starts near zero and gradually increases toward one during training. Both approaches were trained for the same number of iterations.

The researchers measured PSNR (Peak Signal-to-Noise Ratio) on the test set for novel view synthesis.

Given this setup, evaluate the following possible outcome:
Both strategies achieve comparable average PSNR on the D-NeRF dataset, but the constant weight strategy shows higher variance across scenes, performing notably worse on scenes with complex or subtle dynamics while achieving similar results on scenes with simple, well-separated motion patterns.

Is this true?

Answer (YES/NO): NO